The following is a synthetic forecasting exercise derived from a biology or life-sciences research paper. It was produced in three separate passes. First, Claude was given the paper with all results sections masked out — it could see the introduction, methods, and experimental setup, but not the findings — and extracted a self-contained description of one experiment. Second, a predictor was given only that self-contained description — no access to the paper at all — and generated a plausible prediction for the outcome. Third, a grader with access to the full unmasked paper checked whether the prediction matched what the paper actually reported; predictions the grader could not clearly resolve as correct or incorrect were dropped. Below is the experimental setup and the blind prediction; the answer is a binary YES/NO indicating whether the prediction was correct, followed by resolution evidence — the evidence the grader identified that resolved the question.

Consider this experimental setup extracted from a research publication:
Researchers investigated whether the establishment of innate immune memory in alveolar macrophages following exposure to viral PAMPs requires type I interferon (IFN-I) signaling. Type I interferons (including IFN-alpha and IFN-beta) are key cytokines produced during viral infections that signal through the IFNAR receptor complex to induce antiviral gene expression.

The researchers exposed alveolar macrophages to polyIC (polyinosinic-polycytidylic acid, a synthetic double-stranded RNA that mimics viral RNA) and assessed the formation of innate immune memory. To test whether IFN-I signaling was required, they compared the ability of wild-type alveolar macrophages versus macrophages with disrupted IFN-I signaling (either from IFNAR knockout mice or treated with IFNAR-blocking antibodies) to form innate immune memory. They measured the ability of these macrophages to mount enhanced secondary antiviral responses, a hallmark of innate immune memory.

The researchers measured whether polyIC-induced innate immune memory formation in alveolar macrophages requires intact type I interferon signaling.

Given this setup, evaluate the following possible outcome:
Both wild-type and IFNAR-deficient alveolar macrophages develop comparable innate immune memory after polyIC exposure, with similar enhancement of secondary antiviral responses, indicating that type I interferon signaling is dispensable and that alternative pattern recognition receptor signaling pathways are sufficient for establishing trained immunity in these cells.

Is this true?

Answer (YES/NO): NO